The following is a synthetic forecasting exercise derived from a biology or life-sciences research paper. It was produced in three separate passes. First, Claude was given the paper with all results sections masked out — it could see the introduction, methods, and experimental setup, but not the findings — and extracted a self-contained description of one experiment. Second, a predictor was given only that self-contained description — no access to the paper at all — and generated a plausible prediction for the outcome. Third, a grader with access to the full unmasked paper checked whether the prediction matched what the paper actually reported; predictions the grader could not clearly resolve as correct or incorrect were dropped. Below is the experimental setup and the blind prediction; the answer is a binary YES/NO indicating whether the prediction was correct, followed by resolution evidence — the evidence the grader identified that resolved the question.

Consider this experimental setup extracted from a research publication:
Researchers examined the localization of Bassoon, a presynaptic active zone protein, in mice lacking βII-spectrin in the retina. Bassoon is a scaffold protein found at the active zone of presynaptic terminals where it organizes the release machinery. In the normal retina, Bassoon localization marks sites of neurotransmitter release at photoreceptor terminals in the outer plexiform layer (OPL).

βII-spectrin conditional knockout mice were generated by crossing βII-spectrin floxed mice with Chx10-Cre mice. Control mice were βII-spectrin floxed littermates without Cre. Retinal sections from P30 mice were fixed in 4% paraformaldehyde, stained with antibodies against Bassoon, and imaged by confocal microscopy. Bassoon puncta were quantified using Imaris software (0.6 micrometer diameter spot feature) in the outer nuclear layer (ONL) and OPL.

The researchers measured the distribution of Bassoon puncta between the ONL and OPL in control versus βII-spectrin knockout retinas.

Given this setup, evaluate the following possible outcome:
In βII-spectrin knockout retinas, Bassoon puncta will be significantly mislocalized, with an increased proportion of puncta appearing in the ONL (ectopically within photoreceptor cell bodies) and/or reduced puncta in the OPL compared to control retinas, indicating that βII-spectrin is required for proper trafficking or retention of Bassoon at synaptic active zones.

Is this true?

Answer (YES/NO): YES